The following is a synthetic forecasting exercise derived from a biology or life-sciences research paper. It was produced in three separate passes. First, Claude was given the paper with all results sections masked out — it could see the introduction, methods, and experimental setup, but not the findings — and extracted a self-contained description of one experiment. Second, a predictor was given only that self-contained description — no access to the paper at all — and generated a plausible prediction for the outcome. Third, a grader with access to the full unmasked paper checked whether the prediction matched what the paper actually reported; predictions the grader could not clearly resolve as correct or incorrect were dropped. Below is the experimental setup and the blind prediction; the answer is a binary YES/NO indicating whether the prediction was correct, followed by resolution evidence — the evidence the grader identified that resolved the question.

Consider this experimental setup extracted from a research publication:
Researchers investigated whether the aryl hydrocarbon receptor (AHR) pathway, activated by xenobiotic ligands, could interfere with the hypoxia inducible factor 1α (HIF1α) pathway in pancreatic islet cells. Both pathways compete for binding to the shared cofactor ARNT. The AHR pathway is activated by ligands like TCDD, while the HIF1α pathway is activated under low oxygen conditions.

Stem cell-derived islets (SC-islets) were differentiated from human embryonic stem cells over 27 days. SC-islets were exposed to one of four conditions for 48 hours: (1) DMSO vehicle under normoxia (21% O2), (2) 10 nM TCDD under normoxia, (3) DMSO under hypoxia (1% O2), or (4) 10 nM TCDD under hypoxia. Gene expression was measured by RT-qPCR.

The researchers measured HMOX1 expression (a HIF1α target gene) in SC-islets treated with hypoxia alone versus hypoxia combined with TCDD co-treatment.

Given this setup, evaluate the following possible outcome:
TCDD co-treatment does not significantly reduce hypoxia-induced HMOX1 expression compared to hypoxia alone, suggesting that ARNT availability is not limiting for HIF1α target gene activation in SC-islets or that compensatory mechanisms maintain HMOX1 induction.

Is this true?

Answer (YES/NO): YES